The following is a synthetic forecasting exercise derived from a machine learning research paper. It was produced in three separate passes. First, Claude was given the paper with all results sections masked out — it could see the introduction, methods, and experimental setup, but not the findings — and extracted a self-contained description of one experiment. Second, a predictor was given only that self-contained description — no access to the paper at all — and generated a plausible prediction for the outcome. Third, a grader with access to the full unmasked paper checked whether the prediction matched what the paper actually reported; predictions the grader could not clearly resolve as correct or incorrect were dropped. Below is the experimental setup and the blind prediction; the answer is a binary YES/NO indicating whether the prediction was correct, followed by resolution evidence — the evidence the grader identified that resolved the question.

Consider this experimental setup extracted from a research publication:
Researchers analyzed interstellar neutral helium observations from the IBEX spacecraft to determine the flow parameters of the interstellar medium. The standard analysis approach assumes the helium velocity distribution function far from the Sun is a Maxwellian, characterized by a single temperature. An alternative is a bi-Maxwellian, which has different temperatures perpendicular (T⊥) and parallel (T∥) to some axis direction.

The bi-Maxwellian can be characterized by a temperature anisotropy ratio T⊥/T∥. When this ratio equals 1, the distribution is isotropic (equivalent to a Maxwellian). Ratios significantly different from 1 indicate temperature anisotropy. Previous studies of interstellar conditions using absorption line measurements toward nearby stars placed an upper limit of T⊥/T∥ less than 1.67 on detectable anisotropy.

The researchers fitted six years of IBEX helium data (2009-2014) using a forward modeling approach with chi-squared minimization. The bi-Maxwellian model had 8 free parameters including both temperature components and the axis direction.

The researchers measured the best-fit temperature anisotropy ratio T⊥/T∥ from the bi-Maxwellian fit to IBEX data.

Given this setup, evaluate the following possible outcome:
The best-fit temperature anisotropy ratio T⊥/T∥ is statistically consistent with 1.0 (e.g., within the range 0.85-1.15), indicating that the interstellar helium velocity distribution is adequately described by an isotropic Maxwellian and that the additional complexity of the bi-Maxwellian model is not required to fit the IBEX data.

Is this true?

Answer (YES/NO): NO